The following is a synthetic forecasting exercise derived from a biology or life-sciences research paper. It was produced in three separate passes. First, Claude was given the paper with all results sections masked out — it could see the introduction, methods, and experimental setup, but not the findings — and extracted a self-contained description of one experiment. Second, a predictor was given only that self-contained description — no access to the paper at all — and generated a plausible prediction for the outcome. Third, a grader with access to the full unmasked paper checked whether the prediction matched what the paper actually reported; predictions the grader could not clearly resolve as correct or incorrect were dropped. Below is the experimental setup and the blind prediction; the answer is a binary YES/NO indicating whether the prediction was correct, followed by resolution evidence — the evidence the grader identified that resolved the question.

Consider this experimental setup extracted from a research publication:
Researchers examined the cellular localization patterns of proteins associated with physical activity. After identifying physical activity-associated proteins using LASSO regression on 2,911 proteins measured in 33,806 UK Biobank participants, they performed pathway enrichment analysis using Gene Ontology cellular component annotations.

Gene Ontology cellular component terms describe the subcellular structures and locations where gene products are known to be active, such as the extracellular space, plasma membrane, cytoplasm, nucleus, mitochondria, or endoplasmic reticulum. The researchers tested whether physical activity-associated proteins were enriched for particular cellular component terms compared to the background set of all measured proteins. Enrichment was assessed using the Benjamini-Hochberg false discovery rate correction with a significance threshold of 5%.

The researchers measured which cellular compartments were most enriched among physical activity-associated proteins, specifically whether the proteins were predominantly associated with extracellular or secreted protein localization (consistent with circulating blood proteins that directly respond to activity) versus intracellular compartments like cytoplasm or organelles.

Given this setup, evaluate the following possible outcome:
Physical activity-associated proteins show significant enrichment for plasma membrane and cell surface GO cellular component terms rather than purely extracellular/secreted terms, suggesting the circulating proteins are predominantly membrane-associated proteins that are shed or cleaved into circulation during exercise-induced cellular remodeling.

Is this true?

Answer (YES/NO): NO